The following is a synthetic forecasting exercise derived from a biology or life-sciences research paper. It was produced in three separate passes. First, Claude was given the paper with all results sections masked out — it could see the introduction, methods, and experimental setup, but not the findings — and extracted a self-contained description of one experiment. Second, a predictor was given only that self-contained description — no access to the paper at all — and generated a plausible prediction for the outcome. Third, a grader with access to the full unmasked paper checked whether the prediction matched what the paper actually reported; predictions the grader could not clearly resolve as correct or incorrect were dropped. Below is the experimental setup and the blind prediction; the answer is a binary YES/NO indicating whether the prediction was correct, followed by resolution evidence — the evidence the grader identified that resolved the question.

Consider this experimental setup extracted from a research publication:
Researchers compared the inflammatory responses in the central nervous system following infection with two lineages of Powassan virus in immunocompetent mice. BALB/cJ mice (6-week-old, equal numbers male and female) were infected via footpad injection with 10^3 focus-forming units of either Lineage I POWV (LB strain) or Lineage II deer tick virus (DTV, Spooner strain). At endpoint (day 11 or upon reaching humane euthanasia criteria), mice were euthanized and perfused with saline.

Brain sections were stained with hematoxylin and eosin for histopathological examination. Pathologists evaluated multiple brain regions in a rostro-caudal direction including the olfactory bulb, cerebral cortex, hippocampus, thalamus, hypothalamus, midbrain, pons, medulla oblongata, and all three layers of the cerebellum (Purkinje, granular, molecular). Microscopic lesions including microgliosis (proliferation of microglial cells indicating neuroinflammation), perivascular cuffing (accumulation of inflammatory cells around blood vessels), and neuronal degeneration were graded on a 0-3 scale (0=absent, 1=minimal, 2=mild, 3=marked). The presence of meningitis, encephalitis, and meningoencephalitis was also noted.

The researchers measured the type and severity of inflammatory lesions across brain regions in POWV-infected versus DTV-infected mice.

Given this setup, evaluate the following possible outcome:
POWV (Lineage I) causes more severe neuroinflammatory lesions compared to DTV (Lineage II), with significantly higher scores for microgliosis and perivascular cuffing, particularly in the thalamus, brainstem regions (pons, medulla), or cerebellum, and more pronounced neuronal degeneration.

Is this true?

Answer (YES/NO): NO